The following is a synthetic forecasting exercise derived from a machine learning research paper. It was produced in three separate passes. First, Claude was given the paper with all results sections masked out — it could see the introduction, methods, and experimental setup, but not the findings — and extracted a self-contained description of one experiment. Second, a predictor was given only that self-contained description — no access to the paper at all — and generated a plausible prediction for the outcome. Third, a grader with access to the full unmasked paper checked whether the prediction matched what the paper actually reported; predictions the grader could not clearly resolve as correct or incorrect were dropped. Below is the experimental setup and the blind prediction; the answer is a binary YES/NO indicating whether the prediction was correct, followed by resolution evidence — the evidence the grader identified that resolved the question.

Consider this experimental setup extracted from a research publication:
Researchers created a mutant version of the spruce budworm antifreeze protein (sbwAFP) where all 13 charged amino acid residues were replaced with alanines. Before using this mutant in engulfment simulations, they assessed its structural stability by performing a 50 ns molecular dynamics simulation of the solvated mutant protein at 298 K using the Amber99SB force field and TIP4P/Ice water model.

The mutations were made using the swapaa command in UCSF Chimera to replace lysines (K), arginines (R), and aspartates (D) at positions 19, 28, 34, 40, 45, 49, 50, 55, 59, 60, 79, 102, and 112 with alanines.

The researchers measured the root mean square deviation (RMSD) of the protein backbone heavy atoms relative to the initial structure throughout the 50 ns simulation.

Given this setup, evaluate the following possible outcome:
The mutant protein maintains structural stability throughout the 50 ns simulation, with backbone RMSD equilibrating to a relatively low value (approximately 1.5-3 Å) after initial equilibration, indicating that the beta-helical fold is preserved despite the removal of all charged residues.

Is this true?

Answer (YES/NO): NO